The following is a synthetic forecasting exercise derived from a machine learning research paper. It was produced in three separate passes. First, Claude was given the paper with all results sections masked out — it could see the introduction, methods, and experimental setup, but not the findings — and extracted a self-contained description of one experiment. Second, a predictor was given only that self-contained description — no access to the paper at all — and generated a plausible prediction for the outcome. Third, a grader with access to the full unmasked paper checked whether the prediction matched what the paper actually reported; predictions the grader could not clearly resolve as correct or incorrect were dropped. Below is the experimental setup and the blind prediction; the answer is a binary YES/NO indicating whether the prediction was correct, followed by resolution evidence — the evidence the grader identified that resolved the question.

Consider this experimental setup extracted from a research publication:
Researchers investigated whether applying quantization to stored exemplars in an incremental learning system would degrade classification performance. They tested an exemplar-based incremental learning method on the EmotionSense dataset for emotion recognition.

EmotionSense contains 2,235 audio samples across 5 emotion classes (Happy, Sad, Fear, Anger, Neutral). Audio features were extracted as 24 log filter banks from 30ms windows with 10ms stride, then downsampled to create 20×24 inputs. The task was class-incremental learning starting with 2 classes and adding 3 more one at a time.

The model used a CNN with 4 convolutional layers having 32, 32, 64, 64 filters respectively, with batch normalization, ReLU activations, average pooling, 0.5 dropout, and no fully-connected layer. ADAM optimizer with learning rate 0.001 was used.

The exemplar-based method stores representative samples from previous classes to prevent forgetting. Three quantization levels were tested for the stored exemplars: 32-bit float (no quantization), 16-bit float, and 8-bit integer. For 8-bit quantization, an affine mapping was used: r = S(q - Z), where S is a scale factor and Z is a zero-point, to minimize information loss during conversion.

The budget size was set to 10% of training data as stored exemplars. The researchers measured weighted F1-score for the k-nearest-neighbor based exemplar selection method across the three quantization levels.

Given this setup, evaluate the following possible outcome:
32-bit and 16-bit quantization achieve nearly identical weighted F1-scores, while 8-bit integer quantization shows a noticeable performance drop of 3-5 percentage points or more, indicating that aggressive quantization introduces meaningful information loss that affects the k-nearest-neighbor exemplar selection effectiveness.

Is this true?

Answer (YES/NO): NO